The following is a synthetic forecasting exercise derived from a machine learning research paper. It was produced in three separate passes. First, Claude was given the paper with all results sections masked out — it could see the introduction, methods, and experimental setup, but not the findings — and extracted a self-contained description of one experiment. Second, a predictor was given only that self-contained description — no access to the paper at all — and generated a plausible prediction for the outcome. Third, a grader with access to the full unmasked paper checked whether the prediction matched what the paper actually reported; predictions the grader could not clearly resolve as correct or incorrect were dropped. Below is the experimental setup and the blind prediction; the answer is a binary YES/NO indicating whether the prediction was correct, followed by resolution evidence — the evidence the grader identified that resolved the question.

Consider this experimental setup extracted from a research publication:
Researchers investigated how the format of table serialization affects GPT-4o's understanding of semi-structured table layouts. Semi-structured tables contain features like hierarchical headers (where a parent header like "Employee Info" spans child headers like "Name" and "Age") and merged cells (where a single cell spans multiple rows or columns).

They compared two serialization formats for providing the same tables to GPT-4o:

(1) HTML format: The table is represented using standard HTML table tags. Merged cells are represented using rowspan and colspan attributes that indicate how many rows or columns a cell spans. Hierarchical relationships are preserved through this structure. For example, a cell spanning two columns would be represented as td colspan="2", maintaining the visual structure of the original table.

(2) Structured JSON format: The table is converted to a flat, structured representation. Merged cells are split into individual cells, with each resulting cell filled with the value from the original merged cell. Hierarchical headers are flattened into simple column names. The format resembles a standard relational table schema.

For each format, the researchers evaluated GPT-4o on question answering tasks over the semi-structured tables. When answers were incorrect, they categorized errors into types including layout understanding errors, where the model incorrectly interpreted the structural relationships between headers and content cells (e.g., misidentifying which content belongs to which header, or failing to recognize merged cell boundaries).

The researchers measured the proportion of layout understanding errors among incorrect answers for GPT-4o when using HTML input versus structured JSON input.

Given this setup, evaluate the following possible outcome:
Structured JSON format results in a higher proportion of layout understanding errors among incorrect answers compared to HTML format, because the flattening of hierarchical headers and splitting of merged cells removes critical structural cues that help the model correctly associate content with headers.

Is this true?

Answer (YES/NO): NO